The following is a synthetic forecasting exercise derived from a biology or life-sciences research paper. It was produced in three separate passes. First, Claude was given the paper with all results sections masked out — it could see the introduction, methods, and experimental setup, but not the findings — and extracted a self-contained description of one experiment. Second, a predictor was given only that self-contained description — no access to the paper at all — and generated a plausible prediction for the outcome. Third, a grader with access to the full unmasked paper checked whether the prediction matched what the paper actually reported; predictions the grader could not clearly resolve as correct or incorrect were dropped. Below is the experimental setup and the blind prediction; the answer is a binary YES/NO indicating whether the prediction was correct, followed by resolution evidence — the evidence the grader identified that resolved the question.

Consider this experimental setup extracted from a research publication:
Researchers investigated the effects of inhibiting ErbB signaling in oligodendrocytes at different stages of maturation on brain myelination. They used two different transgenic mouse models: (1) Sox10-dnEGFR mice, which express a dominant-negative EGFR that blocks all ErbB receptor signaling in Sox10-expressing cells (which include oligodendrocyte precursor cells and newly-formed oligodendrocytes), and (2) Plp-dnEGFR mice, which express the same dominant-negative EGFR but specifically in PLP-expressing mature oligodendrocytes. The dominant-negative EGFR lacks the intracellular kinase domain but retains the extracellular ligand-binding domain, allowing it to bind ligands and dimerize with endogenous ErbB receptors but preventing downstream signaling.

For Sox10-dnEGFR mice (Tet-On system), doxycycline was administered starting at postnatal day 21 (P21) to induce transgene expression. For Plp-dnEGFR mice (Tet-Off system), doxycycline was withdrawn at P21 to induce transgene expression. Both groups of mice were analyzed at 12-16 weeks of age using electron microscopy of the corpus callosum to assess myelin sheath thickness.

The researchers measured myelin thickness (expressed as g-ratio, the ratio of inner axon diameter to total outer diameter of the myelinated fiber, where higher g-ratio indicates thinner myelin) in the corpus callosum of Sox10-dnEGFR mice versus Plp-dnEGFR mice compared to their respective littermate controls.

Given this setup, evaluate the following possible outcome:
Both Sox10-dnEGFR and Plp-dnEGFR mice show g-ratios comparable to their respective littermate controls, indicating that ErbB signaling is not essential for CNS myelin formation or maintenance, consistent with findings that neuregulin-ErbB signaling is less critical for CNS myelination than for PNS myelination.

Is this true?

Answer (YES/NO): NO